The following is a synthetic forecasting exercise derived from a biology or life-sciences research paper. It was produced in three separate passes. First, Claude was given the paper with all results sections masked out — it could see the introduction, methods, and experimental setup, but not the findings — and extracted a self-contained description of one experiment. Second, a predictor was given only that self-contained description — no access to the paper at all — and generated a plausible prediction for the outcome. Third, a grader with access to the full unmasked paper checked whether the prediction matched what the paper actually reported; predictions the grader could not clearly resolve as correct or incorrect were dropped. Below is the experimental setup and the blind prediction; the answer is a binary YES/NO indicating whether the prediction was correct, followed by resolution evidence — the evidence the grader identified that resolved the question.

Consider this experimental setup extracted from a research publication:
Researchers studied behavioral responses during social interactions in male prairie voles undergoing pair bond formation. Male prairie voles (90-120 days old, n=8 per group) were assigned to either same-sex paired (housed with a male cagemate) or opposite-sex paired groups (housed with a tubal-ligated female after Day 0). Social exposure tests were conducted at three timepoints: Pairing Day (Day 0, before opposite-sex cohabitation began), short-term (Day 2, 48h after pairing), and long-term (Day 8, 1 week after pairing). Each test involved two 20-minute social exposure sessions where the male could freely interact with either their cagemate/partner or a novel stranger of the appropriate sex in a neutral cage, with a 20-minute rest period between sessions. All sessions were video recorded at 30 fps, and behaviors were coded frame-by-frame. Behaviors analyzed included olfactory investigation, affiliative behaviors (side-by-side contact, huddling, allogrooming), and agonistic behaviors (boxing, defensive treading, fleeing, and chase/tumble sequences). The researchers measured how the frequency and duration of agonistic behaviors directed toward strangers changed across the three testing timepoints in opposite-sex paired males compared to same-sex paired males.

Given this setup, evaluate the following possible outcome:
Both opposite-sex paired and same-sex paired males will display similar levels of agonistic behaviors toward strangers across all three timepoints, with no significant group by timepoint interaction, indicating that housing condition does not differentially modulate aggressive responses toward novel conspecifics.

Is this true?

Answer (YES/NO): NO